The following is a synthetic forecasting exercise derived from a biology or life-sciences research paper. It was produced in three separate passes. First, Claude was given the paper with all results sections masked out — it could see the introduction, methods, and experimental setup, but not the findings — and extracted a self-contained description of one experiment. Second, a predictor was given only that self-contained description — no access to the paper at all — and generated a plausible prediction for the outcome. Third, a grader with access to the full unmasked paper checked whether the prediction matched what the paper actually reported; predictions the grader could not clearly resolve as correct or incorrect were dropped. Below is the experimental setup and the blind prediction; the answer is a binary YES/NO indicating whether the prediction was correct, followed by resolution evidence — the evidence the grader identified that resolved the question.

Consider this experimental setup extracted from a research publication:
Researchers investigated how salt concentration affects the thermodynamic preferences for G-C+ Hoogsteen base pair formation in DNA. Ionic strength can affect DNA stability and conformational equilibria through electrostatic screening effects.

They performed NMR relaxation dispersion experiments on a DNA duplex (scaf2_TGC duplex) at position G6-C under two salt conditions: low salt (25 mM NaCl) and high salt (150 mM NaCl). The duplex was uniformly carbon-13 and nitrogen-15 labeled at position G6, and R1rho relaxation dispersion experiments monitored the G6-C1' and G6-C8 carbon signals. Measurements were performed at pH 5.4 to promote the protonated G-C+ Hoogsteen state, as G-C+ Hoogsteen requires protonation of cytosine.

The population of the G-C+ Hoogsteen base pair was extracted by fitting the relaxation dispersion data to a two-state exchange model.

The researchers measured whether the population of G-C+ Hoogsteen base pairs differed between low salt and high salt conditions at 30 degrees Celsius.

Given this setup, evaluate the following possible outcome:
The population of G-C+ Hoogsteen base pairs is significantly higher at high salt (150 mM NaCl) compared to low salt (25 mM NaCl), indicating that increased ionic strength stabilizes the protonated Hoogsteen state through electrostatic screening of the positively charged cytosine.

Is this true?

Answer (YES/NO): NO